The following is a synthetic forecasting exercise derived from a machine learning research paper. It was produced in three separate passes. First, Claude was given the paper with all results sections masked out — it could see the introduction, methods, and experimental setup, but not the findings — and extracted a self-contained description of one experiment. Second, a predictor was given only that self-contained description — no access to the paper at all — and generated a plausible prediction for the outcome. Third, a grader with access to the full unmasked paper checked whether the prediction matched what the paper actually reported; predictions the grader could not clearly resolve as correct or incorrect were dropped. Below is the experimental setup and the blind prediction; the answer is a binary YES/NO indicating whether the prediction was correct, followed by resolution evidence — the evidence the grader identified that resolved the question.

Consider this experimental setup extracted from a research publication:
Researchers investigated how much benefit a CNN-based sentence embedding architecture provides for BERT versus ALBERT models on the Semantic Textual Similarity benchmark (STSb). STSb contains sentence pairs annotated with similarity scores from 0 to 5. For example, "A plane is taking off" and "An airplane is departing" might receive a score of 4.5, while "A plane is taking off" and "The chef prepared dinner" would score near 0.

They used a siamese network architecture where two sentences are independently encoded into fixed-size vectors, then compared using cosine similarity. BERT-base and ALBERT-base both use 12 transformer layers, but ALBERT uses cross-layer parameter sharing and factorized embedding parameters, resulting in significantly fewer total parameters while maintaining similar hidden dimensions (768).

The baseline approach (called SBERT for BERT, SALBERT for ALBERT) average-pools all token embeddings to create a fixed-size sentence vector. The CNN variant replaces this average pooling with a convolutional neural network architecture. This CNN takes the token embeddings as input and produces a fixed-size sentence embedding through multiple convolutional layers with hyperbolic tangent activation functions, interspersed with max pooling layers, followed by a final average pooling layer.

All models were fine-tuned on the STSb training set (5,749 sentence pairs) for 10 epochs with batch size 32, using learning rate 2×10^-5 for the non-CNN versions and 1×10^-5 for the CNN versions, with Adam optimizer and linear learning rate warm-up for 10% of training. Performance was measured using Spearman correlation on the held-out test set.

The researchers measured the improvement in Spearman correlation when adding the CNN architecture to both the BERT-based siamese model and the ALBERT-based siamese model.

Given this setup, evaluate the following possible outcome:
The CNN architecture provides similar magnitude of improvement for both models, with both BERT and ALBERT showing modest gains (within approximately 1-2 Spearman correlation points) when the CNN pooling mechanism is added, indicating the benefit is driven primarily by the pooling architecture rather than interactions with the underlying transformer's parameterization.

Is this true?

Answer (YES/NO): NO